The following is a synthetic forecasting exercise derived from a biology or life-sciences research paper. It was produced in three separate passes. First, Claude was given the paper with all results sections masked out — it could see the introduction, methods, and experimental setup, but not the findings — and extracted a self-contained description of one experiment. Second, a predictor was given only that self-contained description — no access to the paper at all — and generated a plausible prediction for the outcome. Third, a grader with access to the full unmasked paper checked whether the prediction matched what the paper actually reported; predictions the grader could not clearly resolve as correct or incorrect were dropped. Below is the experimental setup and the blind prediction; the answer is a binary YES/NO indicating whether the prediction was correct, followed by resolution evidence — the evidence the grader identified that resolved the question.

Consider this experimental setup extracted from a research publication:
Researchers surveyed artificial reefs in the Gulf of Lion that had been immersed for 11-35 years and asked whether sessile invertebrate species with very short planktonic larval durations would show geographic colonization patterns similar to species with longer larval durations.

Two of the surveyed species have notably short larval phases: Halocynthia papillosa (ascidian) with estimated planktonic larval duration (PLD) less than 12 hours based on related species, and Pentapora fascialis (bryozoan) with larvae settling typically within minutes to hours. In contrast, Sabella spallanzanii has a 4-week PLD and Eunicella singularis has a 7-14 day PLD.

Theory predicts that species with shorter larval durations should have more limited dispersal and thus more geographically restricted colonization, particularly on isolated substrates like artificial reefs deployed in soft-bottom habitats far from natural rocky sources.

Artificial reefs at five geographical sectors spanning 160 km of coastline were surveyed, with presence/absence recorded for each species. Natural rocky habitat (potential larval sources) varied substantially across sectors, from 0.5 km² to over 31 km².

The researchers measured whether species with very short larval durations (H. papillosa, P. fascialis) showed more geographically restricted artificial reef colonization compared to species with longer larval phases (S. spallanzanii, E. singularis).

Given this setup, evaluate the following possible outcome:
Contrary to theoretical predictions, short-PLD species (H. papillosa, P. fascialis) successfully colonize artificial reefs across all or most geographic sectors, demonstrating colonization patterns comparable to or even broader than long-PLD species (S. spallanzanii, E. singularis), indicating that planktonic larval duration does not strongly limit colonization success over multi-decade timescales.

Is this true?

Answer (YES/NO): NO